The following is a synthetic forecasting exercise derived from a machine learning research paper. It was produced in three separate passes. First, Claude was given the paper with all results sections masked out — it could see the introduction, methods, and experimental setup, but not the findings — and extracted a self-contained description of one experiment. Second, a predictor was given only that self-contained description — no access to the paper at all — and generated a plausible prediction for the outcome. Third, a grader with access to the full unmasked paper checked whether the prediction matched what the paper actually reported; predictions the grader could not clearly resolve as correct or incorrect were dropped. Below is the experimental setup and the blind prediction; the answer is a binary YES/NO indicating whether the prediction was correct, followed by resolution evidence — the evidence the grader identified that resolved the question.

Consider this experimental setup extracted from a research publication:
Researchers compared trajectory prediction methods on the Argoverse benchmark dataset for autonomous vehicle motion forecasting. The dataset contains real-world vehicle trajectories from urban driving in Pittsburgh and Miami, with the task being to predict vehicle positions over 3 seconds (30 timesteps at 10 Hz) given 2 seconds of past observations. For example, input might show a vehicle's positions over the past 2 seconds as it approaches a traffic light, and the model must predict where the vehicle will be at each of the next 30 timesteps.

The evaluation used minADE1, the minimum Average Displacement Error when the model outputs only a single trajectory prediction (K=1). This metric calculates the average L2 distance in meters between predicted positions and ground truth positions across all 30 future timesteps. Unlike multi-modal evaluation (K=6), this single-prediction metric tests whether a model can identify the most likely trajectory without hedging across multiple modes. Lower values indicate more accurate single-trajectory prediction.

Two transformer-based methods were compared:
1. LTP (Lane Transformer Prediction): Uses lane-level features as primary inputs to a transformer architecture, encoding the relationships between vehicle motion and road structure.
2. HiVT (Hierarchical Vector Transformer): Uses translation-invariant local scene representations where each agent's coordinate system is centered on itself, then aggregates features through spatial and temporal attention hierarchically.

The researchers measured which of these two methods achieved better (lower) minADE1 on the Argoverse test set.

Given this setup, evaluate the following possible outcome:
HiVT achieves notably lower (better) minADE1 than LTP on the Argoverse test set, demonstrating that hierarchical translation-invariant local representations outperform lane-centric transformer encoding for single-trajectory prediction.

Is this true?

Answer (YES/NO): NO